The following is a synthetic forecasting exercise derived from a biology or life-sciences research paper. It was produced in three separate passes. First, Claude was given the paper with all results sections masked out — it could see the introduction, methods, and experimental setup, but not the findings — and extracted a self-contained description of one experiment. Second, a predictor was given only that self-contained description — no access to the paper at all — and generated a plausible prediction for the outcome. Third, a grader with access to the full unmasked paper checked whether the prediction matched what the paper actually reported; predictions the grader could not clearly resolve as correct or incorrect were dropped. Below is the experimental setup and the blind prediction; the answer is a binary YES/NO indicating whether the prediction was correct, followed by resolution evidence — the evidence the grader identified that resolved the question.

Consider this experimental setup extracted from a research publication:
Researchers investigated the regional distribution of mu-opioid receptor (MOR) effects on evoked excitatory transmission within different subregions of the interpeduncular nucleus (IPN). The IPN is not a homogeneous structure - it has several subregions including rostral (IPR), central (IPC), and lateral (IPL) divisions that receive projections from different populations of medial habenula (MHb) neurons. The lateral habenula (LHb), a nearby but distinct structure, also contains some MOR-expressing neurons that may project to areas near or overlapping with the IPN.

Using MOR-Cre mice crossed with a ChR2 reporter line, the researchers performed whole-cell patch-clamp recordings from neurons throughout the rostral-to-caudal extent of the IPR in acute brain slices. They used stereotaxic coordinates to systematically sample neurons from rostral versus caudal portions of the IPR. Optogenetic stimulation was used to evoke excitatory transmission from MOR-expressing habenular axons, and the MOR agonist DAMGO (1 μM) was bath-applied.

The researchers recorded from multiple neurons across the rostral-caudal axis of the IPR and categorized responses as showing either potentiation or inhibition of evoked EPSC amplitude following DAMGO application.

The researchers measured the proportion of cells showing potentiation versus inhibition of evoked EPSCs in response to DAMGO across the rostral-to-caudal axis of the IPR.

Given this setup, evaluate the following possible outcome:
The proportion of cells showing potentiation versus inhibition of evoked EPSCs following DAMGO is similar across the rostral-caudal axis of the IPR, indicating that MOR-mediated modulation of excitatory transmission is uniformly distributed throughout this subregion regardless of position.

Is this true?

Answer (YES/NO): NO